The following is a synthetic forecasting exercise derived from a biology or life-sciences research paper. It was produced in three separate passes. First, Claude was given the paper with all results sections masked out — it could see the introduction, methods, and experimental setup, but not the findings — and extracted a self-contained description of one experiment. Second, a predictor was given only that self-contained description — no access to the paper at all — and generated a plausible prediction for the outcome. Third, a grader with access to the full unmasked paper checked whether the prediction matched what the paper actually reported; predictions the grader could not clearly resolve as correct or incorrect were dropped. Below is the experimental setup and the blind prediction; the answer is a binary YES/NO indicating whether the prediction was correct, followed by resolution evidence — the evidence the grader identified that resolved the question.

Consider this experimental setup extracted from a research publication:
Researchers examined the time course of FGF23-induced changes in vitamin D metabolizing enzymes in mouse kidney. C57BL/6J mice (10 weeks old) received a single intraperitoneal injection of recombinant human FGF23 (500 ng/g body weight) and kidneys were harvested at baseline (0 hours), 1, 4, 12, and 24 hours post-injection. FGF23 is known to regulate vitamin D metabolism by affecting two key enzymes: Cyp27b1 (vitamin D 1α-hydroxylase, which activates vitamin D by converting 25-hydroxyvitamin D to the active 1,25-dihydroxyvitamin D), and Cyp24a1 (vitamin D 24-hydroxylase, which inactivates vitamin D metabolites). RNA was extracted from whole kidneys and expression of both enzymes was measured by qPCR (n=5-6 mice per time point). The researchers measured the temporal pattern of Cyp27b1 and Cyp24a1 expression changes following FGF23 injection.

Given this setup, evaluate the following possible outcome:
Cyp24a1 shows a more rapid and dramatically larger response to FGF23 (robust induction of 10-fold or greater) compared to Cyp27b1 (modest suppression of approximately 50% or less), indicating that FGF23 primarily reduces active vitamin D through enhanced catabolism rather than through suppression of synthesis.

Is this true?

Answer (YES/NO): NO